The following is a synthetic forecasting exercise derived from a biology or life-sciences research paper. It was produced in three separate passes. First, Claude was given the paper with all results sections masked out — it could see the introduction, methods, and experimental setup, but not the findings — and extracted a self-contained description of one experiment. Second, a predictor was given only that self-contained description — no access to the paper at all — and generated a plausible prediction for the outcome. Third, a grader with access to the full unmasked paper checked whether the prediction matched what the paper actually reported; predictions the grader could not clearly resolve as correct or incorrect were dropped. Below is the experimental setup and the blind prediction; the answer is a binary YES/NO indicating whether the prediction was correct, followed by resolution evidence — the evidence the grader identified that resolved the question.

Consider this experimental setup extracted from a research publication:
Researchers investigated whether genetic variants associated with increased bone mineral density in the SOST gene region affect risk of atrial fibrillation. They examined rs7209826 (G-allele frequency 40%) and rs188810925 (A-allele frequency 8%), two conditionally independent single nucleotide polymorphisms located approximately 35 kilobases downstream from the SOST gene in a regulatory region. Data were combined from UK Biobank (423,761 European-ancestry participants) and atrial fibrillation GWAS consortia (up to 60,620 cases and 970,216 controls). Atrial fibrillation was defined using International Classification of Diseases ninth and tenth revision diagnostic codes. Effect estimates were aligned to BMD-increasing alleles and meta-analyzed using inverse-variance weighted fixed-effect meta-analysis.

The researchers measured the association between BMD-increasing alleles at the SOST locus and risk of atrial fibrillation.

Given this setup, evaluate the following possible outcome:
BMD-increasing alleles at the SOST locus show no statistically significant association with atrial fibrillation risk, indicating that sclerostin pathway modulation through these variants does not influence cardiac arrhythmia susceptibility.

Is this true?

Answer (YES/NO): YES